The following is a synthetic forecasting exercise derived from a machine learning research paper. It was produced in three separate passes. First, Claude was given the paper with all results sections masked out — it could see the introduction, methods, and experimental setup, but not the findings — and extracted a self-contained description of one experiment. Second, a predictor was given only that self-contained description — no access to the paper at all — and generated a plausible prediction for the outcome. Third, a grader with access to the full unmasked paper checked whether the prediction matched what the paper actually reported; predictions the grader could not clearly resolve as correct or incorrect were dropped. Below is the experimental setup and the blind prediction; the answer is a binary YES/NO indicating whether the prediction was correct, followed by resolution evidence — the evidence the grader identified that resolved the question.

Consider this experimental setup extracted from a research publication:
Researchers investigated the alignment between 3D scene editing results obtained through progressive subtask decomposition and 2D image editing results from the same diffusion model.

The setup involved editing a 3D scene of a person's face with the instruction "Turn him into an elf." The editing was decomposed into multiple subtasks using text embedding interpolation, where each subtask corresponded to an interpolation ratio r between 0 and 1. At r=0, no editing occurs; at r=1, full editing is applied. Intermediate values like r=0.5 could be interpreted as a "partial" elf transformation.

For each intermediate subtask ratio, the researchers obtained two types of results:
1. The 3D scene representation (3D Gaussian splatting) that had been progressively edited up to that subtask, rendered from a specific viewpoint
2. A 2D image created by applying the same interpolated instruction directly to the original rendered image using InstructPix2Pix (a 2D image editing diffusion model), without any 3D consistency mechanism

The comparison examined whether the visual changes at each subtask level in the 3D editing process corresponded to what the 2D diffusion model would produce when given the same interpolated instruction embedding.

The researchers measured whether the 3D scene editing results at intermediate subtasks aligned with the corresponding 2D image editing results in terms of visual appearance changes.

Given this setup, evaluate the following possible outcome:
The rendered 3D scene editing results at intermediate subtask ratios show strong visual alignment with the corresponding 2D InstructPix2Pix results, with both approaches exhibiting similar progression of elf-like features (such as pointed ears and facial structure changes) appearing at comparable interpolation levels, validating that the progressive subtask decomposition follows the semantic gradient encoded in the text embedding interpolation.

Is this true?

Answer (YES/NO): NO